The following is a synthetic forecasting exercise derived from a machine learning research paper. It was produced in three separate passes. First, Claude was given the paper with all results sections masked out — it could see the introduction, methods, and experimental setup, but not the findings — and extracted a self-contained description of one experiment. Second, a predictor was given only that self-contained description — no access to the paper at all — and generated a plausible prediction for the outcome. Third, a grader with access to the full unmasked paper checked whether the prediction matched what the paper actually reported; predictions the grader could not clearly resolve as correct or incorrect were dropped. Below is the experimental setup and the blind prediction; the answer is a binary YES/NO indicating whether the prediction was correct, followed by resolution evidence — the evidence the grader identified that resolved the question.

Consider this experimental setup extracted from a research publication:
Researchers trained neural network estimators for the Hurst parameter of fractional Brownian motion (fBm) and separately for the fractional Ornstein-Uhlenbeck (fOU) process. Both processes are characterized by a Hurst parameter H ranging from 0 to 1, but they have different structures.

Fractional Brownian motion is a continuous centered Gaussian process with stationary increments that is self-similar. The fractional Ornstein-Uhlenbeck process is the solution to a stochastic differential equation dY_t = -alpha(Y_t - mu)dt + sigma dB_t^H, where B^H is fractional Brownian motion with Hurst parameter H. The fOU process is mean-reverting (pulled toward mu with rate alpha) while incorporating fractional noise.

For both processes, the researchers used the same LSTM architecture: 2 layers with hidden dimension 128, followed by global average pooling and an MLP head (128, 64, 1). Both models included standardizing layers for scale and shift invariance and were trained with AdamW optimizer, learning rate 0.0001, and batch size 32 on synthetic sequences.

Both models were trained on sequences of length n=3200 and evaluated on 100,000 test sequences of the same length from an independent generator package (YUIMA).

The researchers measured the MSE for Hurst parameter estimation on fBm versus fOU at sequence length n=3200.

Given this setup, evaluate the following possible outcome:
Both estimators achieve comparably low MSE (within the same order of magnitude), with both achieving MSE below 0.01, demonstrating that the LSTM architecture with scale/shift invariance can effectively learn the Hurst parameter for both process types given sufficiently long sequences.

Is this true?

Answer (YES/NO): YES